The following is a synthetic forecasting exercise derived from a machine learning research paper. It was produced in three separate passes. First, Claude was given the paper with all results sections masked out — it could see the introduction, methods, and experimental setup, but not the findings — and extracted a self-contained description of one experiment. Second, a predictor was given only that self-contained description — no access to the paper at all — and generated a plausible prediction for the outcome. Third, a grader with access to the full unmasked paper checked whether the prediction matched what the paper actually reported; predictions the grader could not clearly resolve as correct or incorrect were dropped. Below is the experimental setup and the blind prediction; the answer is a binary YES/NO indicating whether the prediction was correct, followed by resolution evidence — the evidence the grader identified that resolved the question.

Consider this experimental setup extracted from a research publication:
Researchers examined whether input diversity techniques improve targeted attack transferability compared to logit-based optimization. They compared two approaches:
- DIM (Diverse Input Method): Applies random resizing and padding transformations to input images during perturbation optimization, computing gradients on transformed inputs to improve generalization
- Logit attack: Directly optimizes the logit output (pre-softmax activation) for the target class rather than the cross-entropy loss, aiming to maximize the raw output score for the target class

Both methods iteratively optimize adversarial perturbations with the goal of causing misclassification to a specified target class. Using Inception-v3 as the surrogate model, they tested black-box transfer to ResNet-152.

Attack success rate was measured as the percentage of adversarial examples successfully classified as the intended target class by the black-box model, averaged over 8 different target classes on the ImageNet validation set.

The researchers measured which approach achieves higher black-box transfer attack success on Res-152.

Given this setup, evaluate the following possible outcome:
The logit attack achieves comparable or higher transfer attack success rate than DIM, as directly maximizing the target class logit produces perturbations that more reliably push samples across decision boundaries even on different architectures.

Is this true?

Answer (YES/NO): YES